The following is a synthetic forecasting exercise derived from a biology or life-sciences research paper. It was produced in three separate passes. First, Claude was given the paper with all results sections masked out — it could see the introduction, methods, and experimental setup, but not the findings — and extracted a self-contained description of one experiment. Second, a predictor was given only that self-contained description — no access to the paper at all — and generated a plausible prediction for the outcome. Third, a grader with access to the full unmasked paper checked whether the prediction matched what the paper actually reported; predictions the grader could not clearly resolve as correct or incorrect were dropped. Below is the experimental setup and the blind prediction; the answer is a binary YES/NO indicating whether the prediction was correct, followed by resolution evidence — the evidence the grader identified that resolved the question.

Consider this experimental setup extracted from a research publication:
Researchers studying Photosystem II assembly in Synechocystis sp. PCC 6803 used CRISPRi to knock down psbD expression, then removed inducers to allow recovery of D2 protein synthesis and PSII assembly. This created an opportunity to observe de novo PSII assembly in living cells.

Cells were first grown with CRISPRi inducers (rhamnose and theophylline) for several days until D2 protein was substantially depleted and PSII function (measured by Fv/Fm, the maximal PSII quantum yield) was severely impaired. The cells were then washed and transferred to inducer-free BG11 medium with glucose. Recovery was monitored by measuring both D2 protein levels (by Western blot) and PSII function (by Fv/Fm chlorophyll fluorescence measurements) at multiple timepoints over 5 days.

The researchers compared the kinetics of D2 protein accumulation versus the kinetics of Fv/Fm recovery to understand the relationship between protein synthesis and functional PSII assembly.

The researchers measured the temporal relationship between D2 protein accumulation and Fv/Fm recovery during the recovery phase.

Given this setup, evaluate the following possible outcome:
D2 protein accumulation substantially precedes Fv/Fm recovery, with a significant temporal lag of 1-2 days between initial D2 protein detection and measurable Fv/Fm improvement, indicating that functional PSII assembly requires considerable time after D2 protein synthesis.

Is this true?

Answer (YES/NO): NO